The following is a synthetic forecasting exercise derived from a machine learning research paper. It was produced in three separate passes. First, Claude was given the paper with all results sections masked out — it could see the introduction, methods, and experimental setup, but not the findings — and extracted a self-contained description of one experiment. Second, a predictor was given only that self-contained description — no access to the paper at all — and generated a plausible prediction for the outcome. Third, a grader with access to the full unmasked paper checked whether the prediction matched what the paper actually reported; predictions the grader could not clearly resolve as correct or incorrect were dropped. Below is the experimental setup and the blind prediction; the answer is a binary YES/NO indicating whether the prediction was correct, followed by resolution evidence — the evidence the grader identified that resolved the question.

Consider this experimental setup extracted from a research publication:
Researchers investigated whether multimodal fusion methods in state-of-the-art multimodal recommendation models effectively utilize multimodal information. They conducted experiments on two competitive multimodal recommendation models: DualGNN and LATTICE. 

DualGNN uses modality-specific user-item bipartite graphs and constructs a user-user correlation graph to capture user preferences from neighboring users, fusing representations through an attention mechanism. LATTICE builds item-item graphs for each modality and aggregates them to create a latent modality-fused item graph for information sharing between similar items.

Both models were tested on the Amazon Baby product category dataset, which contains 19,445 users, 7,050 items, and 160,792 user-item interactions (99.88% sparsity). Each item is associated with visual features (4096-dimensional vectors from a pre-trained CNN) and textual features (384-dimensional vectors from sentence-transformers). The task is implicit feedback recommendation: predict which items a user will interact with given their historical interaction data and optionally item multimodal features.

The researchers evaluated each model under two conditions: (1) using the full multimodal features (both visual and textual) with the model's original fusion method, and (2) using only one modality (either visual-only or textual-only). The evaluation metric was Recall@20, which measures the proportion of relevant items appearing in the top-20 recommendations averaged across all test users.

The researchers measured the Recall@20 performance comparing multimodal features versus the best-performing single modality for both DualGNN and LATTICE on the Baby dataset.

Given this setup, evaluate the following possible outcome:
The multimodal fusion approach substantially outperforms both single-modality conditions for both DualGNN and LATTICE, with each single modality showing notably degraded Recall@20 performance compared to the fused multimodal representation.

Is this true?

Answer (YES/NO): NO